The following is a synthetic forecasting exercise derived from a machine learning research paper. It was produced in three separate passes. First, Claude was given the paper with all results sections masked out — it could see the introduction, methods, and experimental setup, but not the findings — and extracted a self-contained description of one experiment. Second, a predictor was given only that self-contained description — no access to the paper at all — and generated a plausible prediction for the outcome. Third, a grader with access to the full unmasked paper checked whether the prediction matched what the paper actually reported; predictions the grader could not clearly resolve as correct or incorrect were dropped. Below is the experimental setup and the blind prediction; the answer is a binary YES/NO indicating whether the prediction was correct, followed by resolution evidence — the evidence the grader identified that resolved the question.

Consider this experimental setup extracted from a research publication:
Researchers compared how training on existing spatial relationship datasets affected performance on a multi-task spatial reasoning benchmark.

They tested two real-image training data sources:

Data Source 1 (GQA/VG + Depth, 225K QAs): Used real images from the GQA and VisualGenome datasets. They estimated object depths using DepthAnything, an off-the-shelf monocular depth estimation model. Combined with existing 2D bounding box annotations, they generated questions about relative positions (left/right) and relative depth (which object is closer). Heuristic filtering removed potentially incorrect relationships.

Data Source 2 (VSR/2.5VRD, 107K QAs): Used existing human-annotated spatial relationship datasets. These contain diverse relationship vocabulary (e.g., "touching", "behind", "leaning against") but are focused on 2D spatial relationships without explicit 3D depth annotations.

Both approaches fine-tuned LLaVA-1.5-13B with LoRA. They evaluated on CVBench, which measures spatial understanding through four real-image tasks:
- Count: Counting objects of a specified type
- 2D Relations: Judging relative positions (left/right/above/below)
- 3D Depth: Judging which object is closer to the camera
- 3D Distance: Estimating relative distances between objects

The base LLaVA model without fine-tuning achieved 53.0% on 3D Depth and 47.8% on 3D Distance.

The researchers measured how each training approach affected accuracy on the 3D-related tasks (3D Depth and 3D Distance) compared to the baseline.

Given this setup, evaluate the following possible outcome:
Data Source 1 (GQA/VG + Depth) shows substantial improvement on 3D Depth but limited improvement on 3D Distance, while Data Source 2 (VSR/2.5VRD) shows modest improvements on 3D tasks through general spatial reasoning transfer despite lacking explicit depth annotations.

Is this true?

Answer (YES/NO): NO